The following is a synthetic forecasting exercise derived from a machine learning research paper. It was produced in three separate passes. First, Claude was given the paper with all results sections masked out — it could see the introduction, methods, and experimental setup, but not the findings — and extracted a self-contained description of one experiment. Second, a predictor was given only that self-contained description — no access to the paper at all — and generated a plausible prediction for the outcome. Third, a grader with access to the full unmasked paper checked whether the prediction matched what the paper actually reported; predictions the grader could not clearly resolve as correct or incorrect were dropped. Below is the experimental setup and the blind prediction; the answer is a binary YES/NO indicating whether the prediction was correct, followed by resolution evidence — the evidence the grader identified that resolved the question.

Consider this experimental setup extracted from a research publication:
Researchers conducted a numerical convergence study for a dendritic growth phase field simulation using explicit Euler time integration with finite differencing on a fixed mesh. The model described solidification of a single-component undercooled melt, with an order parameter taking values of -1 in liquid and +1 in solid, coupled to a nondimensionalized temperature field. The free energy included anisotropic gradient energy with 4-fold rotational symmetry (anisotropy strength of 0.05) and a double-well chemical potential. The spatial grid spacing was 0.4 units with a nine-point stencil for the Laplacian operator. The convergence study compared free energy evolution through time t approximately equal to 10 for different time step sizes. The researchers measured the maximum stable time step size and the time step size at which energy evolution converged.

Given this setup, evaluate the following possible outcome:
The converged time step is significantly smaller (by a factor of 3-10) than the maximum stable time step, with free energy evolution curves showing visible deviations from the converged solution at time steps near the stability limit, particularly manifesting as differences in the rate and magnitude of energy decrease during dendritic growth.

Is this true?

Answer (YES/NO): YES